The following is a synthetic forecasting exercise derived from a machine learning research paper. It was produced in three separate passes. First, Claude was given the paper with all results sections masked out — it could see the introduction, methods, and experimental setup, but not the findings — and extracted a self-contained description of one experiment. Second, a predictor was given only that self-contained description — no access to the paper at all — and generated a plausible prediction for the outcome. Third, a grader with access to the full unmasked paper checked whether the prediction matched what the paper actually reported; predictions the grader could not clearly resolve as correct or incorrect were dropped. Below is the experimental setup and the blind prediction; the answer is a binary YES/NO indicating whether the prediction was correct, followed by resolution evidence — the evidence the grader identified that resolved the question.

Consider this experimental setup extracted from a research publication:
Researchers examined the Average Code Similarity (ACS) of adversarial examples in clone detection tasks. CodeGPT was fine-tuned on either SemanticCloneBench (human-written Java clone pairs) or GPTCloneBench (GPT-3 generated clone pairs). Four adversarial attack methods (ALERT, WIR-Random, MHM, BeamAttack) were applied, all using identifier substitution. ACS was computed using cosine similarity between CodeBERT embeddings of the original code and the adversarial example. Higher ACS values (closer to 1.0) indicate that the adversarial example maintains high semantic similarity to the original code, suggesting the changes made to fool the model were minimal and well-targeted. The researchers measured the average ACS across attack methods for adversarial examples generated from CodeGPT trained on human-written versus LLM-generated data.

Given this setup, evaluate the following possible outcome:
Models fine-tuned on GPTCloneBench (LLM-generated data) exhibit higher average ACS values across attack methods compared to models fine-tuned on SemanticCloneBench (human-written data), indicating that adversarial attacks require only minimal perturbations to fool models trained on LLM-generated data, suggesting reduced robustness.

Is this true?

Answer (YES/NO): NO